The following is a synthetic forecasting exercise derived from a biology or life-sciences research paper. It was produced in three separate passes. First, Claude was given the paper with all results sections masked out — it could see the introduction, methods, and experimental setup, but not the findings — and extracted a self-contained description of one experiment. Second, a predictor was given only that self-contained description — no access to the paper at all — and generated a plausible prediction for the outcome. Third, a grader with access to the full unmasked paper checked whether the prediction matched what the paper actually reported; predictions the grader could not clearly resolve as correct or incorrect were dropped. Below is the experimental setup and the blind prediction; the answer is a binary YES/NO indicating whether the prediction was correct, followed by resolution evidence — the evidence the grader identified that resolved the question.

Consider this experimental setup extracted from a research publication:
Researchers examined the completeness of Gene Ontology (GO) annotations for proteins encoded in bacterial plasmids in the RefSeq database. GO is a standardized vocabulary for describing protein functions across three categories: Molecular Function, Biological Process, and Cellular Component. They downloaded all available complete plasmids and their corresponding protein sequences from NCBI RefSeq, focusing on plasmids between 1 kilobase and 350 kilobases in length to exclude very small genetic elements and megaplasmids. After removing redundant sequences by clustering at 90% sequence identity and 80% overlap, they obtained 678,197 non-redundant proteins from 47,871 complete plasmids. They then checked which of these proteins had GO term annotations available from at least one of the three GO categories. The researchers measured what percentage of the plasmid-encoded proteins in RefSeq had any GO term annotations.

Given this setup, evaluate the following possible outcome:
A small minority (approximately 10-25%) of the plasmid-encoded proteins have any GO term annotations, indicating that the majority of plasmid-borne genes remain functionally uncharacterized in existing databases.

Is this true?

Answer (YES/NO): NO